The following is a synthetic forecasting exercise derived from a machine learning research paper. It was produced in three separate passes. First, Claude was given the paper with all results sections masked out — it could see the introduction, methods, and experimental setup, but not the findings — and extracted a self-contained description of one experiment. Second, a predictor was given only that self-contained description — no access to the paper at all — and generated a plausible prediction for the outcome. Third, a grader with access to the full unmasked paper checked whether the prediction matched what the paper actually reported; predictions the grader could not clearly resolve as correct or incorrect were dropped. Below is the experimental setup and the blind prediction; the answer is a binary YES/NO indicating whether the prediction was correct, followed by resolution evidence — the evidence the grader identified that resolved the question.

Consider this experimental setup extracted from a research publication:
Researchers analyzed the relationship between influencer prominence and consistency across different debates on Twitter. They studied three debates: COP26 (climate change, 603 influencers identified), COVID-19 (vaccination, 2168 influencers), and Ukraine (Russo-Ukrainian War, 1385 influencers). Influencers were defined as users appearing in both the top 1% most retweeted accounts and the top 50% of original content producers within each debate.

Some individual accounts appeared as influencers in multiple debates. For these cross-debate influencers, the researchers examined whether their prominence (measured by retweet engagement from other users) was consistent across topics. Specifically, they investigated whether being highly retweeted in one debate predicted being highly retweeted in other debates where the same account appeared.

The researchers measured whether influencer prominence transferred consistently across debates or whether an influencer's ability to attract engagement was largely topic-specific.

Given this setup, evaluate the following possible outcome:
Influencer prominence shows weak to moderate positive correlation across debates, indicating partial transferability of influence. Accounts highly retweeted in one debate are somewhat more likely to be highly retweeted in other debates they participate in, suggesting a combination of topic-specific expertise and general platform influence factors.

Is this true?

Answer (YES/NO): NO